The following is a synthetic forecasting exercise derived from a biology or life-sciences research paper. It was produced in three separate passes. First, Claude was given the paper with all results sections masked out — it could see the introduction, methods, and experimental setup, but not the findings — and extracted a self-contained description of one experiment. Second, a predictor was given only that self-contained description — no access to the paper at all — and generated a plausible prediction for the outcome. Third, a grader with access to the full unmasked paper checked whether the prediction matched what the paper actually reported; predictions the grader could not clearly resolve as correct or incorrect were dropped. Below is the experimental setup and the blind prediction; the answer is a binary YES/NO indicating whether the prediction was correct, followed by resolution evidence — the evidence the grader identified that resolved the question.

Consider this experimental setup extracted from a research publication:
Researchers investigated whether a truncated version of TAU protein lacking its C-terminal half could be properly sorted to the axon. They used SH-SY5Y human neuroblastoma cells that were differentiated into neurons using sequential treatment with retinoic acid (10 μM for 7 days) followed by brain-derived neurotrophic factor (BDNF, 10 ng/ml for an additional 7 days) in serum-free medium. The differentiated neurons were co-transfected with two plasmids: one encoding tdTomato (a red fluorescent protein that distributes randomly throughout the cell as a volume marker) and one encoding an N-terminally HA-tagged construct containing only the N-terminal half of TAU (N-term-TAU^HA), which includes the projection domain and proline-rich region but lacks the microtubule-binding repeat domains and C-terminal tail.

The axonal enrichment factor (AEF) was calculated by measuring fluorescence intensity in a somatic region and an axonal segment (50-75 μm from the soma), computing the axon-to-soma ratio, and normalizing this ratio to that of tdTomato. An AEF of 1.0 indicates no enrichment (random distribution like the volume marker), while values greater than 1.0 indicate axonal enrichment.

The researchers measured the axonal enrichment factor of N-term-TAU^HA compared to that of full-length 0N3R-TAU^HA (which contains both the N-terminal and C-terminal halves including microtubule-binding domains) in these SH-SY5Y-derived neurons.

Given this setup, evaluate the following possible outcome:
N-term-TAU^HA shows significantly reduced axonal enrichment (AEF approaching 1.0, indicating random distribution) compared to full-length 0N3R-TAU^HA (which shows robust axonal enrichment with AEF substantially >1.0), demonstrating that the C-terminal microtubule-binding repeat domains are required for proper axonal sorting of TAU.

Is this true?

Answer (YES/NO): YES